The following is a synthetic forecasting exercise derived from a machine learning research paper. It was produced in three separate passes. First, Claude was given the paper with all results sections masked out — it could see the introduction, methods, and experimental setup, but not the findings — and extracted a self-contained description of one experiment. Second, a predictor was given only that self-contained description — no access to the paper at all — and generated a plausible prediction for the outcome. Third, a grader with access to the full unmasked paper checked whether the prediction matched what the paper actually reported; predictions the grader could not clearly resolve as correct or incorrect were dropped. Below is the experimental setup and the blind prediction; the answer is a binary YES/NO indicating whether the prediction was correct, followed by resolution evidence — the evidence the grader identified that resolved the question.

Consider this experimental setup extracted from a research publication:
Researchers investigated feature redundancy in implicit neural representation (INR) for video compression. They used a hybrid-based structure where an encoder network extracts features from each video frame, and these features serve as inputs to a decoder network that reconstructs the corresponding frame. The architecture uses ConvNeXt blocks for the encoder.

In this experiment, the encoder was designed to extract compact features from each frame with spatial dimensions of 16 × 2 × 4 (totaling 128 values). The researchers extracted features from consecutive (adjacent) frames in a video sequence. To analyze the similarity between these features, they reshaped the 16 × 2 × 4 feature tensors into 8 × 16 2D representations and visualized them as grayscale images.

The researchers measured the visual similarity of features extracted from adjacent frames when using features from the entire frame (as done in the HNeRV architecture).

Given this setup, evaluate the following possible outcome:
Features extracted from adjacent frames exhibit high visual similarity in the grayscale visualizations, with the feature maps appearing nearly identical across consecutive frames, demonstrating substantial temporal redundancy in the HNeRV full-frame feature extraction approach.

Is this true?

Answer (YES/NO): YES